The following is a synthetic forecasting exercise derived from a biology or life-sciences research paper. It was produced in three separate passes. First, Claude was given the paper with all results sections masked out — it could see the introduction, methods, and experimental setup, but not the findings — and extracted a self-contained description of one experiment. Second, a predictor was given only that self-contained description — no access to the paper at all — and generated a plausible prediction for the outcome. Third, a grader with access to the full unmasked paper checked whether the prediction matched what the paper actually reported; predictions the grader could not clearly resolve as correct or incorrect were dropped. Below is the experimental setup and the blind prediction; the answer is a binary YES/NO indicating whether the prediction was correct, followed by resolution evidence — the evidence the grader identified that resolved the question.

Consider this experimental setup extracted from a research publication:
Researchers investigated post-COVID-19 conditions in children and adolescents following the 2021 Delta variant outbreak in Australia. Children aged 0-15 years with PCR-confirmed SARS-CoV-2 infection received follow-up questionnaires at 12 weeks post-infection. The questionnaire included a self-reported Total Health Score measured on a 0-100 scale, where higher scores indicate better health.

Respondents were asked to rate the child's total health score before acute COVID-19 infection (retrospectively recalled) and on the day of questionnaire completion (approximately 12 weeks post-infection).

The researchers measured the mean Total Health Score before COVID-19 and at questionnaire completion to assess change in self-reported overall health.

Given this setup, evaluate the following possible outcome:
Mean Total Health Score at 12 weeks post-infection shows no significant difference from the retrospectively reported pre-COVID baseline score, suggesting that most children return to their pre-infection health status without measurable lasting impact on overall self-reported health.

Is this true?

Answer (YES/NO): NO